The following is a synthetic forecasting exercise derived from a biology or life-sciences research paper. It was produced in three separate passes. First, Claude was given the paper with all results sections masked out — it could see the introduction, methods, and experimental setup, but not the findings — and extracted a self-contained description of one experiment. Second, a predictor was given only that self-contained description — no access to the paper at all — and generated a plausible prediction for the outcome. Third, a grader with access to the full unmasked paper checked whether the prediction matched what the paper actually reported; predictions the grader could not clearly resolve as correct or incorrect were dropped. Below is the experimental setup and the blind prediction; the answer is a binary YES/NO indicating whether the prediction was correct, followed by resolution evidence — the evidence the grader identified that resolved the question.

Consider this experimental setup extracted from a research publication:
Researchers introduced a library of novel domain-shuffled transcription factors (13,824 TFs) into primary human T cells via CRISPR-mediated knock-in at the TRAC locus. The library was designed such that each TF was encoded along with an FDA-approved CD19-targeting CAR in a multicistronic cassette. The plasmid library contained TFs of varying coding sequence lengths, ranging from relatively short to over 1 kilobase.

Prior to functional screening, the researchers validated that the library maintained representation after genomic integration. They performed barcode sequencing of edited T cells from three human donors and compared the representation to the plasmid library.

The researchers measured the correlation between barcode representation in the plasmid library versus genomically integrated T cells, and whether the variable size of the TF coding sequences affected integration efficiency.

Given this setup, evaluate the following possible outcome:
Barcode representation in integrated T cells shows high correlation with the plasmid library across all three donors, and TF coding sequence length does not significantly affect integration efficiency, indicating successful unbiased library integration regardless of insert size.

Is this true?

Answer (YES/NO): YES